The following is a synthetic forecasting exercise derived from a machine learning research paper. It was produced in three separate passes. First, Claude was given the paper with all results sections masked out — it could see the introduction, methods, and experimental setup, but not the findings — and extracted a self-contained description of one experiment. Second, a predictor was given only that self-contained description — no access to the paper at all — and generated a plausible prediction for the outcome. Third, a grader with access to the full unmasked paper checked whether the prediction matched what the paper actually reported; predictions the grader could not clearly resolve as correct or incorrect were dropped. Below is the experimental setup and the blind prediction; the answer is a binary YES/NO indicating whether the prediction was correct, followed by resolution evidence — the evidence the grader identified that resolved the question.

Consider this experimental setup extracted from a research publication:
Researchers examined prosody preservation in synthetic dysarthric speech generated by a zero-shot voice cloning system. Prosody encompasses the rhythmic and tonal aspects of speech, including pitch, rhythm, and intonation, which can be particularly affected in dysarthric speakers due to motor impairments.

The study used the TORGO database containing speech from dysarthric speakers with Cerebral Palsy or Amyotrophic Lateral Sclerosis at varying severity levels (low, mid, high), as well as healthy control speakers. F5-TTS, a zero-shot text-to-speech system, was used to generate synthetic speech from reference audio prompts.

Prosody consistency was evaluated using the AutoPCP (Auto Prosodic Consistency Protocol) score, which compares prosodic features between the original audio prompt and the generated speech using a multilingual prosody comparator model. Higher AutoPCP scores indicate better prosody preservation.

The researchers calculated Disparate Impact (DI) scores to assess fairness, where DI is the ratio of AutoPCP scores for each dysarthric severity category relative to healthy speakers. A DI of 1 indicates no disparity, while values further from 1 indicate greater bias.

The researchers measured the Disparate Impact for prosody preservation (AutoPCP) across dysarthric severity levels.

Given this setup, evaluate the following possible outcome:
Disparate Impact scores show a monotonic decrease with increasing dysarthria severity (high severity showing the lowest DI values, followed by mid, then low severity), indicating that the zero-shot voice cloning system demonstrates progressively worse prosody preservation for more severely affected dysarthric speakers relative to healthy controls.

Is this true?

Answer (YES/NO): NO